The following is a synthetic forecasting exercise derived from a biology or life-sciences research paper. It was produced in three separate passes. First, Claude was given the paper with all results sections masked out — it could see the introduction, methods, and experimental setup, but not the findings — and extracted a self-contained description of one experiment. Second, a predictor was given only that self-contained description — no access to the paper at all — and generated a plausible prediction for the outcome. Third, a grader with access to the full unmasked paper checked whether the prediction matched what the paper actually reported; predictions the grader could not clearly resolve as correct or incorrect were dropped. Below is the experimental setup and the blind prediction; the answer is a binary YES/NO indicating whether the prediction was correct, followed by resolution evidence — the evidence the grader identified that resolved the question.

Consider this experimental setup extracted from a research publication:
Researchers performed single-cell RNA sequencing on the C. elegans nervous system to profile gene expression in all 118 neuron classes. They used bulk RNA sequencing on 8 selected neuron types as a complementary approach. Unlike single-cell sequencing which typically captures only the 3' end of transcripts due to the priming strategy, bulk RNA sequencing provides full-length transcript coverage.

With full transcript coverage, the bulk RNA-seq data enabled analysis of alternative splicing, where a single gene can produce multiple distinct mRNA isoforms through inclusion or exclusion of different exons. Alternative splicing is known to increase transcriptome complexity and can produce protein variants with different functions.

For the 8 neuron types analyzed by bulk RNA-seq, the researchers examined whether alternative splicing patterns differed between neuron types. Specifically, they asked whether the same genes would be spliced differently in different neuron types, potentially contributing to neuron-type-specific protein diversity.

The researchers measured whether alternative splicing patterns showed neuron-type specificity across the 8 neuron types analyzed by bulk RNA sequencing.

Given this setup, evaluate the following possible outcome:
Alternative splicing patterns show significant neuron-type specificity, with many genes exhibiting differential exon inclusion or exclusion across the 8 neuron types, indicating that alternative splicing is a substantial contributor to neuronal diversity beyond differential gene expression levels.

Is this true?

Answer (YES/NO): NO